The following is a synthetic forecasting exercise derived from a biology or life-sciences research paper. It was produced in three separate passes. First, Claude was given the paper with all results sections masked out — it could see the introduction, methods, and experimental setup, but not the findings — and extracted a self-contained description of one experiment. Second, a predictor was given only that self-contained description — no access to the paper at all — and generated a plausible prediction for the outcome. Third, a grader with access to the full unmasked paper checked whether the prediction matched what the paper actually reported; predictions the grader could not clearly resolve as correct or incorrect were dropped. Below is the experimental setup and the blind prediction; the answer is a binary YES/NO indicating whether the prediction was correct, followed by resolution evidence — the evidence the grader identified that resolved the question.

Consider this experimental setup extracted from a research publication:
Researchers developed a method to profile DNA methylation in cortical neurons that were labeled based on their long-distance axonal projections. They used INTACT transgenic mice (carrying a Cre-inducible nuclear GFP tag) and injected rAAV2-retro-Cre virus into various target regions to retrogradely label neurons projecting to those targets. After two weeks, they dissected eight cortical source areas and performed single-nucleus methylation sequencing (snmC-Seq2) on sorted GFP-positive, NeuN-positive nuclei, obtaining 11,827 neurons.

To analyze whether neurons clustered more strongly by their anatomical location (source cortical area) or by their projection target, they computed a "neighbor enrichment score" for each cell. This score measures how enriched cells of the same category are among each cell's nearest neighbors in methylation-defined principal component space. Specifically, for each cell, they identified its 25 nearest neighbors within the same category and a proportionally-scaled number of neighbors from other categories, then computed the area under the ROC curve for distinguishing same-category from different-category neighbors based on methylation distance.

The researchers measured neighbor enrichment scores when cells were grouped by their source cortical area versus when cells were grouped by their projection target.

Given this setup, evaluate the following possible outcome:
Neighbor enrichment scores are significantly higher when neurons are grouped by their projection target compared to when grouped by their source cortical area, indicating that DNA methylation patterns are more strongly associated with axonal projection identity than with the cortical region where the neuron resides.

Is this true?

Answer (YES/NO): NO